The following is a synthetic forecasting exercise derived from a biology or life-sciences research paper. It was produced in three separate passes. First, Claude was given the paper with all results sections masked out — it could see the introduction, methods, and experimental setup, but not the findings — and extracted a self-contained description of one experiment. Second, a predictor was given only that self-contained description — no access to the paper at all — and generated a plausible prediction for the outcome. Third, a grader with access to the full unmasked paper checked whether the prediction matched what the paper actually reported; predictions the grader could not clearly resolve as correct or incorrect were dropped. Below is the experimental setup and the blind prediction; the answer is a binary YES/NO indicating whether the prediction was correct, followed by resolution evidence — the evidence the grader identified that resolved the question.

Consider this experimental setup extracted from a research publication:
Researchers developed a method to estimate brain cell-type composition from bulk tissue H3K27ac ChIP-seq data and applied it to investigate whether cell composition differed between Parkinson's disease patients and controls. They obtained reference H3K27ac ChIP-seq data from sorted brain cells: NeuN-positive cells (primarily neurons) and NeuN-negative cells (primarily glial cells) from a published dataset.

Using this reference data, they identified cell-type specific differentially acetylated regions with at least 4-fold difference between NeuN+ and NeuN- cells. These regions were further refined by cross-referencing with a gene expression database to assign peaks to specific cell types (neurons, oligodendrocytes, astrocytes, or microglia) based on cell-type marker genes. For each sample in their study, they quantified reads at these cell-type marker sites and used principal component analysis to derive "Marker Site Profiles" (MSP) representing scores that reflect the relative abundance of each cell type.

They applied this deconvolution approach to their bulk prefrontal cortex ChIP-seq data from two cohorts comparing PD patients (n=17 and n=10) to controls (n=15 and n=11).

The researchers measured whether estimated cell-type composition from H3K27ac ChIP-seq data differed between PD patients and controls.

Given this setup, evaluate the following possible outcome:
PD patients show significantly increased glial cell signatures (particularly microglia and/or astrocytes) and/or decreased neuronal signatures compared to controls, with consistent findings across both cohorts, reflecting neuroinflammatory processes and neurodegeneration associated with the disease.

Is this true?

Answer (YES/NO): NO